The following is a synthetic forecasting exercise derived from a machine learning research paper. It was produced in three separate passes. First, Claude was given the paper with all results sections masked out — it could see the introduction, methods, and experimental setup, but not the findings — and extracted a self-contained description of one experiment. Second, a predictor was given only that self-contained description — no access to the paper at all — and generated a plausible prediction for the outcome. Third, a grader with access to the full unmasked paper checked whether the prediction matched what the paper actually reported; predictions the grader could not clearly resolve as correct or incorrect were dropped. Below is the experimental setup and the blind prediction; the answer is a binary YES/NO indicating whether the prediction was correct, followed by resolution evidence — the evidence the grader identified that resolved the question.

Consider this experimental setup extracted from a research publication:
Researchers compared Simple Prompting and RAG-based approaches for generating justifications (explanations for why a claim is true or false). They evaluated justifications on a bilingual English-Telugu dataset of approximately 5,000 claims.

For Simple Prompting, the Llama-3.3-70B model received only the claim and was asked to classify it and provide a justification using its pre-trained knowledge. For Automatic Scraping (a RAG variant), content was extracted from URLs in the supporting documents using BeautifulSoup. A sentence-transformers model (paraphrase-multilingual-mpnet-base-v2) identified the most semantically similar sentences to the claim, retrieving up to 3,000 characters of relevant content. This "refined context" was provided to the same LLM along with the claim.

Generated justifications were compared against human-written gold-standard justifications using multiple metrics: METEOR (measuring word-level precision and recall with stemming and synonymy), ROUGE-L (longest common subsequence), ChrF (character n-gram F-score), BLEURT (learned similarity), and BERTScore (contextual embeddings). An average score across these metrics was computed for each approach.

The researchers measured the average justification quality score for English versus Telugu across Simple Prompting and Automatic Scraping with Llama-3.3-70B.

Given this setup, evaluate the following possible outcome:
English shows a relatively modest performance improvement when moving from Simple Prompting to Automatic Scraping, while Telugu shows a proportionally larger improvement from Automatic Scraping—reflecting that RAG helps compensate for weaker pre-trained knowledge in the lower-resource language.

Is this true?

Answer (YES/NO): NO